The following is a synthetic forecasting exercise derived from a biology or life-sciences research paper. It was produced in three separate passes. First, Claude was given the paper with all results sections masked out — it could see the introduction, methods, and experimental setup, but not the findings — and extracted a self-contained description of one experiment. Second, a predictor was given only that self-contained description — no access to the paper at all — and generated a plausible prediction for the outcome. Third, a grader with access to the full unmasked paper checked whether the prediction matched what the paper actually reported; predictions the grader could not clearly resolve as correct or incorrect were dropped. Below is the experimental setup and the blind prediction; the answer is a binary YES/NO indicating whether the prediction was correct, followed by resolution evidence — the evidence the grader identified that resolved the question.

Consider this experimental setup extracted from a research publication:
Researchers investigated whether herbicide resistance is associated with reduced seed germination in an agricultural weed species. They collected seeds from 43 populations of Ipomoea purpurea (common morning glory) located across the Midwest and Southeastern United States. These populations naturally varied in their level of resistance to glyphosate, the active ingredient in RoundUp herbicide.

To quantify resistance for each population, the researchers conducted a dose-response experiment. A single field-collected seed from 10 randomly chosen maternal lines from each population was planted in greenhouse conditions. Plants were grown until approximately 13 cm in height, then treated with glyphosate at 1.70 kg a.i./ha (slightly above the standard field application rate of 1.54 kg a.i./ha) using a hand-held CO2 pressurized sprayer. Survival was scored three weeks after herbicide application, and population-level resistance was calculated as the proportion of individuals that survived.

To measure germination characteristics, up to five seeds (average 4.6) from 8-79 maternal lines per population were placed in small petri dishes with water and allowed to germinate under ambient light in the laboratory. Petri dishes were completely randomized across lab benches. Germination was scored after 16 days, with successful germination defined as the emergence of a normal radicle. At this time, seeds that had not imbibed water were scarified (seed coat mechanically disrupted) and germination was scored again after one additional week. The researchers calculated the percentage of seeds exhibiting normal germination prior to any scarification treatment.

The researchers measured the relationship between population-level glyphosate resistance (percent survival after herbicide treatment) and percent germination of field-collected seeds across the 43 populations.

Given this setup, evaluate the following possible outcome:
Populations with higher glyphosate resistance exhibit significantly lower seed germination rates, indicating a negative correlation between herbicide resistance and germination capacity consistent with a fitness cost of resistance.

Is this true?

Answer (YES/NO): YES